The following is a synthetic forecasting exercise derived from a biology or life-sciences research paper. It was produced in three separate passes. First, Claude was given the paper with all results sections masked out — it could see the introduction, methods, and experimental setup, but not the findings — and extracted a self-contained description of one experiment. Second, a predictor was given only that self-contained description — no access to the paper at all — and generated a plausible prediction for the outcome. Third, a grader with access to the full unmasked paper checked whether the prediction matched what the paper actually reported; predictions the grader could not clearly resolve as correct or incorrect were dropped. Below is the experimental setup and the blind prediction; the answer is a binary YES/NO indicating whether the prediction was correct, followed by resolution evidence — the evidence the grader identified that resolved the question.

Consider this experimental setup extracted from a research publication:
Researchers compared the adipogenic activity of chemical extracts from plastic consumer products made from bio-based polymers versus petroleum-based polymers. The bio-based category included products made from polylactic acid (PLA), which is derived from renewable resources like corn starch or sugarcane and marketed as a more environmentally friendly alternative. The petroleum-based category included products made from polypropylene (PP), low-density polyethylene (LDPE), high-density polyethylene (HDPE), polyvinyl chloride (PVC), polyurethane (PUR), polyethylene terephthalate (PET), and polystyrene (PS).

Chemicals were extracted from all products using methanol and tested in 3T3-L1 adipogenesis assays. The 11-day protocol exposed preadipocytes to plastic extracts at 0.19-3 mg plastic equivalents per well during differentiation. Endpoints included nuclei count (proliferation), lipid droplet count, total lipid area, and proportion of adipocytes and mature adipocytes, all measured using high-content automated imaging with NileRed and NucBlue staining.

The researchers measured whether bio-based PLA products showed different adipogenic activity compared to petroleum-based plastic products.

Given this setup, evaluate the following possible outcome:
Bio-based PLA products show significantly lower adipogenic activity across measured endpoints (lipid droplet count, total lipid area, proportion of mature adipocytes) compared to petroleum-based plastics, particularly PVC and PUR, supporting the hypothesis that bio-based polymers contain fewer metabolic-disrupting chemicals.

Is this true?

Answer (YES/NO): YES